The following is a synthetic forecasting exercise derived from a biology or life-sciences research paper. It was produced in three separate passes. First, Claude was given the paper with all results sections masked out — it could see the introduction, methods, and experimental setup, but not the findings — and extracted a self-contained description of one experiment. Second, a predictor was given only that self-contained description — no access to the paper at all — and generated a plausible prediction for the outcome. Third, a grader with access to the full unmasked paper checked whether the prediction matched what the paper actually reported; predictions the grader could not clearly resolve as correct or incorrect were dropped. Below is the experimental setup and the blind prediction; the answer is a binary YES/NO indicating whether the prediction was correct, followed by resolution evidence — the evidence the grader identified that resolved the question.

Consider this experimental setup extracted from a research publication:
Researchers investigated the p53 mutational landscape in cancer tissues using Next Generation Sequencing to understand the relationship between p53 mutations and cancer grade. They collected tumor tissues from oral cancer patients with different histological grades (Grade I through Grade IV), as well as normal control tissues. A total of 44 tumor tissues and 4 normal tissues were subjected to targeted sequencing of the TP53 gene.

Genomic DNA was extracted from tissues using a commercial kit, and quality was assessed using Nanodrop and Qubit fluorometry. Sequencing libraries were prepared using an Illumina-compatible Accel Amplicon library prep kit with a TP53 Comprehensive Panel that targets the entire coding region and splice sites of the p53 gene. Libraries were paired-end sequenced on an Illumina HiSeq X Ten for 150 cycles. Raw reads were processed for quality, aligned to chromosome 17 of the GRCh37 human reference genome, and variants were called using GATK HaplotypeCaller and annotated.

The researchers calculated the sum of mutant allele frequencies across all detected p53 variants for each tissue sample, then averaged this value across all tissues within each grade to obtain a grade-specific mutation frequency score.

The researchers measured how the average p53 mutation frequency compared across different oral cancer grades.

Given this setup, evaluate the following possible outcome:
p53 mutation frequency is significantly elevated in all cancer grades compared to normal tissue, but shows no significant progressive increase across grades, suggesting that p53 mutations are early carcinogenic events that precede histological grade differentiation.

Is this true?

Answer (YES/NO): NO